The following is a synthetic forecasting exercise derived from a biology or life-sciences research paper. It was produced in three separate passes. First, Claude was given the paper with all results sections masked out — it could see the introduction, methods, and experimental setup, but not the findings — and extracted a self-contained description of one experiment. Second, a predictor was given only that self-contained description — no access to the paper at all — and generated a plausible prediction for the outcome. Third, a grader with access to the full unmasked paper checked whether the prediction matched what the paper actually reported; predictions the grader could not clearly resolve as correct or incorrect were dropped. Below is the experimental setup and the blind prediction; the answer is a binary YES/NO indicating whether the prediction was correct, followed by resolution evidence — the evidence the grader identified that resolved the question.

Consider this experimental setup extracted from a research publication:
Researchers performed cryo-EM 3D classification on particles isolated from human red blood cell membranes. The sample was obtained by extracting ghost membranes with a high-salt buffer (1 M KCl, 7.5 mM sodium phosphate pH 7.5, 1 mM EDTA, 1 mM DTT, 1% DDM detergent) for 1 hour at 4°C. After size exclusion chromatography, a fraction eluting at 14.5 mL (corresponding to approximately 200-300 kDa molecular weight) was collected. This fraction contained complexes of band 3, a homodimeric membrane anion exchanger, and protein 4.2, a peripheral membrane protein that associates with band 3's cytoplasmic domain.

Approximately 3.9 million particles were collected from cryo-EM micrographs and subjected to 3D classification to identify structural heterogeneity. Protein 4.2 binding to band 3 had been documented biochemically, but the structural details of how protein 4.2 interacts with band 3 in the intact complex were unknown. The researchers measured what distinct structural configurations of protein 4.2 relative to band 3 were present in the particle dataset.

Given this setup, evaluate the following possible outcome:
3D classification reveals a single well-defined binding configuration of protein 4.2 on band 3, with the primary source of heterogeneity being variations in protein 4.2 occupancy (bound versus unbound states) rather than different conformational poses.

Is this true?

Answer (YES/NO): NO